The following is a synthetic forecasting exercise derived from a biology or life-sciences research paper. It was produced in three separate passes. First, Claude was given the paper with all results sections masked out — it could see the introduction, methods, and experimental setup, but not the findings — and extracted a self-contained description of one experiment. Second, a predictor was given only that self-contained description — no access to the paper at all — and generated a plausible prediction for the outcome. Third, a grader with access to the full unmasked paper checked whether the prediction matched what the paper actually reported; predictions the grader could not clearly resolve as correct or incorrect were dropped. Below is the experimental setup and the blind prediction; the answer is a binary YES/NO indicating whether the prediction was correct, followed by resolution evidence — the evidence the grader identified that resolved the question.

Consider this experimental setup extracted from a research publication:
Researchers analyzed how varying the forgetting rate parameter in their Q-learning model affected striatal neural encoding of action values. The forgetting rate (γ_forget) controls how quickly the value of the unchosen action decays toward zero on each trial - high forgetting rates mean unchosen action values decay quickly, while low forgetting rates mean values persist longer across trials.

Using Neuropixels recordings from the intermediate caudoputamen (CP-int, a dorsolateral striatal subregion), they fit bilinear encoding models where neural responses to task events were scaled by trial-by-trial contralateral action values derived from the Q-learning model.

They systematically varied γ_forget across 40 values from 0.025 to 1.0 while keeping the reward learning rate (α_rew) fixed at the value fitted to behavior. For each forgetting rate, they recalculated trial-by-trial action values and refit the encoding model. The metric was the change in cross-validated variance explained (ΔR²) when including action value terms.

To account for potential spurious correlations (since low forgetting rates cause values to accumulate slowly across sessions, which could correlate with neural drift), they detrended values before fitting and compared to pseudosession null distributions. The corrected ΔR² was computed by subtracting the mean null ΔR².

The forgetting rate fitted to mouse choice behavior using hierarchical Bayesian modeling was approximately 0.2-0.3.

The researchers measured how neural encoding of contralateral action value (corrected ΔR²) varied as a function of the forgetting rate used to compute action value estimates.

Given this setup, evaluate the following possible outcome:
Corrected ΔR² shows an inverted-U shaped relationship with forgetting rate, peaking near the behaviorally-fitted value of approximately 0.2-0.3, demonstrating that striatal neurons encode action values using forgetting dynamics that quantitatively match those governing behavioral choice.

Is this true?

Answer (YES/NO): NO